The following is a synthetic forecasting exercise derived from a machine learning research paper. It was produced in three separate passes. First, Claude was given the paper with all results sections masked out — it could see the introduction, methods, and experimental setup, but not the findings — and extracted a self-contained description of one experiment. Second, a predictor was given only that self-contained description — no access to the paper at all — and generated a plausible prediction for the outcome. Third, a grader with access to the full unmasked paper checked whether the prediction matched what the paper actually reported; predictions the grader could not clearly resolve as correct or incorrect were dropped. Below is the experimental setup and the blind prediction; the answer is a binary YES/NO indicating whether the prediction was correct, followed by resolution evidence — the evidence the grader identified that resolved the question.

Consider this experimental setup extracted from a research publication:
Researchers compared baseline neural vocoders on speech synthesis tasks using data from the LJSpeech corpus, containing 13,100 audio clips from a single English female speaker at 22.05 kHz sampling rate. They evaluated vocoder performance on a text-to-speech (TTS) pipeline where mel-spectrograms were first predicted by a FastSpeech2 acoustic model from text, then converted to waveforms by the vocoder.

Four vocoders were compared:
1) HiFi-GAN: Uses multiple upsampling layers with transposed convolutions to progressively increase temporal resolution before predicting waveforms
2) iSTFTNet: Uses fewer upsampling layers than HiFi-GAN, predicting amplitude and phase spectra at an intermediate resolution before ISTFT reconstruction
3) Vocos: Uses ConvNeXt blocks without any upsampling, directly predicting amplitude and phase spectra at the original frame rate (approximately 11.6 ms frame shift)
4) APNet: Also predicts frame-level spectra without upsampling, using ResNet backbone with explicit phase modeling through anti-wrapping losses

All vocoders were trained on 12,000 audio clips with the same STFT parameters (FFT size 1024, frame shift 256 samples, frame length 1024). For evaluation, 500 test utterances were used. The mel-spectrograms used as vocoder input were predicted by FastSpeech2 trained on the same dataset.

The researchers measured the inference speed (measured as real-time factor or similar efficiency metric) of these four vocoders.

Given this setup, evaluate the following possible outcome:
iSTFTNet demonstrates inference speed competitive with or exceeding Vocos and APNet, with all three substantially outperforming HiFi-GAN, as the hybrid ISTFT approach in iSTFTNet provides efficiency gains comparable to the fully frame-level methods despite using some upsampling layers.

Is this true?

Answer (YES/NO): NO